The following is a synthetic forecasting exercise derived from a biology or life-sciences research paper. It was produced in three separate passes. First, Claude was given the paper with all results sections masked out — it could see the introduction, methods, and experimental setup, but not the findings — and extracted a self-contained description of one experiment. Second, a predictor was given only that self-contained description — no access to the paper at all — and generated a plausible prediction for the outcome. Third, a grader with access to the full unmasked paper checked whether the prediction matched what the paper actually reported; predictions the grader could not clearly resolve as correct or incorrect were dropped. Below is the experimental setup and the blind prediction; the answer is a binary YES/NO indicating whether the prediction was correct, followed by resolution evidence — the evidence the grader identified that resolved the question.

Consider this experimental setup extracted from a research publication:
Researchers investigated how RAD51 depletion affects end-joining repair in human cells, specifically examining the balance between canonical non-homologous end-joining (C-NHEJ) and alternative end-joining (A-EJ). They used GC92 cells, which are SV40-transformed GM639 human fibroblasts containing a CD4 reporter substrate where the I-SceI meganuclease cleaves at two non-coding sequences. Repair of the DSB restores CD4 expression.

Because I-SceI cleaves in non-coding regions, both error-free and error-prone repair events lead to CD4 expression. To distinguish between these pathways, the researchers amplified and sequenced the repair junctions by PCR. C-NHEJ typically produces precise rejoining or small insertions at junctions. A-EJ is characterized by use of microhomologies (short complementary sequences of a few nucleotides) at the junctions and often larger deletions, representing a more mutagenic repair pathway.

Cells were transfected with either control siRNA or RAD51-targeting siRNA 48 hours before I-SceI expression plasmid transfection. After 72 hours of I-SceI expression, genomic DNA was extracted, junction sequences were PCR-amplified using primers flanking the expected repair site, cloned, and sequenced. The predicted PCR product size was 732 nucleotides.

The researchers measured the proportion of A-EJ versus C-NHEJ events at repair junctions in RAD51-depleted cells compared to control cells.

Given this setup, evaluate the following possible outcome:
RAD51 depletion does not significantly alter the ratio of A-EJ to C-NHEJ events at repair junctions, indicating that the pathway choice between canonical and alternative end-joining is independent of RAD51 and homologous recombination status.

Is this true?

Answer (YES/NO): NO